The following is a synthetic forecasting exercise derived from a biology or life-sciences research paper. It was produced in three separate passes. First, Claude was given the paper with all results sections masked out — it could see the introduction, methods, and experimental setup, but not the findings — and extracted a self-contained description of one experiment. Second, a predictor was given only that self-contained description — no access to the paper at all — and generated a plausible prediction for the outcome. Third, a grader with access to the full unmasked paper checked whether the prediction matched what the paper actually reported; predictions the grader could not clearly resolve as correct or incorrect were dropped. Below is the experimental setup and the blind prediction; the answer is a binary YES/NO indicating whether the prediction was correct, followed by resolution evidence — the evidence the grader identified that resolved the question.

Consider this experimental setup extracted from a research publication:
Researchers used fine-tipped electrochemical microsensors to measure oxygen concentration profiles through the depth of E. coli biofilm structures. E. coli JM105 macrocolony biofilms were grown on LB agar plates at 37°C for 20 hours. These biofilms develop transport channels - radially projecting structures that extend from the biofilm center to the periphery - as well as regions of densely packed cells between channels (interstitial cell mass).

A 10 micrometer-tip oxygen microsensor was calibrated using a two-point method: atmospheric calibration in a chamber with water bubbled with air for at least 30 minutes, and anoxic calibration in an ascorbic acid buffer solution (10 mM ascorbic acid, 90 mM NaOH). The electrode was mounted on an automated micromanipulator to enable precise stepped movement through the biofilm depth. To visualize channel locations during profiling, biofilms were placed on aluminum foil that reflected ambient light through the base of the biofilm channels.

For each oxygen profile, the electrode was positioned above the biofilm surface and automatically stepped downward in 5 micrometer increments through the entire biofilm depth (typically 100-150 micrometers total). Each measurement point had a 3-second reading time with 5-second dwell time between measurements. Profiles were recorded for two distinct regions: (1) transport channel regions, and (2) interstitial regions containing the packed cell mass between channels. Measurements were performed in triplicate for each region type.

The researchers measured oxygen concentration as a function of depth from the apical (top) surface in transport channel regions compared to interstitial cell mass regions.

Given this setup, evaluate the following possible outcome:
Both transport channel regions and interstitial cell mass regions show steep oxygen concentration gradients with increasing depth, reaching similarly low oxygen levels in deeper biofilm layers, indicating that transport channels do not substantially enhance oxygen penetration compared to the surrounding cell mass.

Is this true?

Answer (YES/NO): YES